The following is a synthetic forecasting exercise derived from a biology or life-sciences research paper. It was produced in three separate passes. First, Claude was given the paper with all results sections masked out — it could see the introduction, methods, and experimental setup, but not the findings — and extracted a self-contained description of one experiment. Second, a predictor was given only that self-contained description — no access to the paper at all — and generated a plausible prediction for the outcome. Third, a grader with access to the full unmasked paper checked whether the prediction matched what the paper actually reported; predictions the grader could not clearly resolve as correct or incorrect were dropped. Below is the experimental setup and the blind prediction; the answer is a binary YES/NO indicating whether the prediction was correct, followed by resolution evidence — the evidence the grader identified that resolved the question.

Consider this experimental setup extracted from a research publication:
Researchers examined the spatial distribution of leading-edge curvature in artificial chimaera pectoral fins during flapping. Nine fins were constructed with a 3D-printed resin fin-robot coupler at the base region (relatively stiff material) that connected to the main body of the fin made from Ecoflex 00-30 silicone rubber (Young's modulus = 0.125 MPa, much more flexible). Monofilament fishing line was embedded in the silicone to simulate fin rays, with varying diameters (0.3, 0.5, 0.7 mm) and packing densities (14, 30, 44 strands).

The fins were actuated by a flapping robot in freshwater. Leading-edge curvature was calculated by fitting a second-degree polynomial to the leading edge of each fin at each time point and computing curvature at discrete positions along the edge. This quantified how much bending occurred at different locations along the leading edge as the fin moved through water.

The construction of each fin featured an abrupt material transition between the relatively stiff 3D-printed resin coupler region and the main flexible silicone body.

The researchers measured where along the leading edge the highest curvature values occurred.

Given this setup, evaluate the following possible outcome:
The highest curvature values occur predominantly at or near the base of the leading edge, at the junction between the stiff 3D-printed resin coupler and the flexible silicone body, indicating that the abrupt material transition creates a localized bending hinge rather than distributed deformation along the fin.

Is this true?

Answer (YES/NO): YES